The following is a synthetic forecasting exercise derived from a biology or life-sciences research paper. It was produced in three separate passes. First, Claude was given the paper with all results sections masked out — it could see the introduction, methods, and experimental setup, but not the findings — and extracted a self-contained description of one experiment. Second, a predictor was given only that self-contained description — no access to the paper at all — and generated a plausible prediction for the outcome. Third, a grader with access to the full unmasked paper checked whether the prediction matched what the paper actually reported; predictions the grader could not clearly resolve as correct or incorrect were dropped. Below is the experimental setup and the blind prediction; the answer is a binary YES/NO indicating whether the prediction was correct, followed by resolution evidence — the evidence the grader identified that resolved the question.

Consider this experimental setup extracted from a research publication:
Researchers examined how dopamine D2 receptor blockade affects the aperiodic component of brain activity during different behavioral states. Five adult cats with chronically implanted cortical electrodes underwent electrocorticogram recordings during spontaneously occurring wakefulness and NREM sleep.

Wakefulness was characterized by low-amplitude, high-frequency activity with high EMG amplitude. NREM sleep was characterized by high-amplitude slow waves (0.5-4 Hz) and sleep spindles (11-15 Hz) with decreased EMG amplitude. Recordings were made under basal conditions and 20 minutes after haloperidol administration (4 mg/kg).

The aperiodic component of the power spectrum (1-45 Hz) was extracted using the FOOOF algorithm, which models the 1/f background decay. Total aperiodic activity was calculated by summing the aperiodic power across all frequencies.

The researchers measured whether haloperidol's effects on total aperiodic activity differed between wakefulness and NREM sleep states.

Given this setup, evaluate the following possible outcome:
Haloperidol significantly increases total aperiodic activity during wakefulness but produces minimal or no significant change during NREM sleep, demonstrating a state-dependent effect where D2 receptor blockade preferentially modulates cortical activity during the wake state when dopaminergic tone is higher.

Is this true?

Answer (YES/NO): NO